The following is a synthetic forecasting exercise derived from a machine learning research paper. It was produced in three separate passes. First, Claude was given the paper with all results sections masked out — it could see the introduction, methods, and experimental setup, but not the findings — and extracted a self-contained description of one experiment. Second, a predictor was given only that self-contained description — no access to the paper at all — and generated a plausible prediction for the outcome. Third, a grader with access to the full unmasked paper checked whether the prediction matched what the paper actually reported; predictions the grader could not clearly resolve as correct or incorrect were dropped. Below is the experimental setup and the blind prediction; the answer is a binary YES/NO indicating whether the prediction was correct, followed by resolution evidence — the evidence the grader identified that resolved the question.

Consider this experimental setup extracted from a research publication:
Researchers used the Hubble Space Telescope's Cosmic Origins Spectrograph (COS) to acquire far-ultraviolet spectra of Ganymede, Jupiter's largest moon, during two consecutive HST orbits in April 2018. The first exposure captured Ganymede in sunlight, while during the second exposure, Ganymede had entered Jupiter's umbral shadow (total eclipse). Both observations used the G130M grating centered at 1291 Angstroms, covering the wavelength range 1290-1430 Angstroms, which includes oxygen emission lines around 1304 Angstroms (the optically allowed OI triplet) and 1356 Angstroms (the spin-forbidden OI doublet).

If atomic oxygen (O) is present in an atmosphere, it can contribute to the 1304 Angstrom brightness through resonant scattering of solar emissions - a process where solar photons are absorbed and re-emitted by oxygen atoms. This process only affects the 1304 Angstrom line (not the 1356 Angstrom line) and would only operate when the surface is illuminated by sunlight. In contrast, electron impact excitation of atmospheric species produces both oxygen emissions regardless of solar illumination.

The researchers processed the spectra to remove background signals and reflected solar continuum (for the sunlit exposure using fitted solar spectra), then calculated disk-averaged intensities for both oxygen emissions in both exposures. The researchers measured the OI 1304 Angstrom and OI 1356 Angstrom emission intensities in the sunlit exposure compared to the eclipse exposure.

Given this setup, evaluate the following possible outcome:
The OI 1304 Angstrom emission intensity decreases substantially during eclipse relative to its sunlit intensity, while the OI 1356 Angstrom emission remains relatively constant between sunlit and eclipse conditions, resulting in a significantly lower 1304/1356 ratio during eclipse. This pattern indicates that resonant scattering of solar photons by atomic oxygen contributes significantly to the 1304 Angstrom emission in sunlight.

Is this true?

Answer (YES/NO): NO